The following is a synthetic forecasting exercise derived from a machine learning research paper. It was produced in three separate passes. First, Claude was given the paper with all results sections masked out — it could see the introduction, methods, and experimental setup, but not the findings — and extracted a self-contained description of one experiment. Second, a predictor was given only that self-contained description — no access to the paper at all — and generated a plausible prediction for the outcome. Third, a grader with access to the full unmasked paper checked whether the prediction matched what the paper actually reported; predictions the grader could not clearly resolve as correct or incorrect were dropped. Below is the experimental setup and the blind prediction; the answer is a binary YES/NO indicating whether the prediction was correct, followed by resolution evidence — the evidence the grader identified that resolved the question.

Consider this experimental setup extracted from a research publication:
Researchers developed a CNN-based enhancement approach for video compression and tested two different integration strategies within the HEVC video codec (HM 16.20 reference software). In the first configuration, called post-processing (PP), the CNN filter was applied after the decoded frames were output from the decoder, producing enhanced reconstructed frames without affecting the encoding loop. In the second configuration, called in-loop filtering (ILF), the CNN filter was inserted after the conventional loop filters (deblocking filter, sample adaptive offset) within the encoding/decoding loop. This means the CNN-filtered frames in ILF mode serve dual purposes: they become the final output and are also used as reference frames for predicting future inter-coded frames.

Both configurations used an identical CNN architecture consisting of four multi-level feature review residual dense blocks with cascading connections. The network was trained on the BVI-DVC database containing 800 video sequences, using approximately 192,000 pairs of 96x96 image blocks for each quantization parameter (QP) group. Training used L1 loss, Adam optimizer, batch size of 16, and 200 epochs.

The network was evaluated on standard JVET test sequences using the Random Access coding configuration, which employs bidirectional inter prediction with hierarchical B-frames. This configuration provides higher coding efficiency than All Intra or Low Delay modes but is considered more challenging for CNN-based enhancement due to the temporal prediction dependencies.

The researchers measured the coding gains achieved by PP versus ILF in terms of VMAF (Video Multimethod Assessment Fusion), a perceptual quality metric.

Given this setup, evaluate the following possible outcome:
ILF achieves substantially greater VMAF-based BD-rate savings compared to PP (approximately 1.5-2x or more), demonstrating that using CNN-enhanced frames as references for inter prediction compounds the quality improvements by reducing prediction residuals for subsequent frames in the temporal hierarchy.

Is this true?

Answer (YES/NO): NO